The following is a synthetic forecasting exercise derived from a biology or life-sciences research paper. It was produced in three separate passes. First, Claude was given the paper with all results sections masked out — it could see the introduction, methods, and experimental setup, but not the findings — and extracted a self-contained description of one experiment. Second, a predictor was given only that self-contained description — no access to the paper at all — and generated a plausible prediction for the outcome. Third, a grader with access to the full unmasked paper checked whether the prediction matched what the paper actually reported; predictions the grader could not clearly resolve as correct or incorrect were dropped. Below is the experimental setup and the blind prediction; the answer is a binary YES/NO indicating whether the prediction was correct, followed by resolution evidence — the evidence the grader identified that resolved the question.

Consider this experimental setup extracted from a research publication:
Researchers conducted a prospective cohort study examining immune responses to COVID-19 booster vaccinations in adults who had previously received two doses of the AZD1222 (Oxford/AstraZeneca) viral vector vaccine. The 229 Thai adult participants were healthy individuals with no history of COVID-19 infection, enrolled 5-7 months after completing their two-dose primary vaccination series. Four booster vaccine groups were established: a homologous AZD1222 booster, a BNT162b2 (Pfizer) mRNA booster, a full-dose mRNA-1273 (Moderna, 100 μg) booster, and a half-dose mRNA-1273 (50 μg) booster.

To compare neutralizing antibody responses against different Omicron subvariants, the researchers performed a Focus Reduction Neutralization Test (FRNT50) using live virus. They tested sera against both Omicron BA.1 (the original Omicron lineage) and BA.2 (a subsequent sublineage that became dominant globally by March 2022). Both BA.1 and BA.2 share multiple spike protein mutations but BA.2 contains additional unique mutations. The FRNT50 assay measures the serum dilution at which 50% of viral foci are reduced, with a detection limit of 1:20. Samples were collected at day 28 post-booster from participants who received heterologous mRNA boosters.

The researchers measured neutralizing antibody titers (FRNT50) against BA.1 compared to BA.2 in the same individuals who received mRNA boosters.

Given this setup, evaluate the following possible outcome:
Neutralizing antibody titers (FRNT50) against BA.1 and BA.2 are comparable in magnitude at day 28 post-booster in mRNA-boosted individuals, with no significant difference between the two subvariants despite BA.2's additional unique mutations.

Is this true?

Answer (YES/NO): YES